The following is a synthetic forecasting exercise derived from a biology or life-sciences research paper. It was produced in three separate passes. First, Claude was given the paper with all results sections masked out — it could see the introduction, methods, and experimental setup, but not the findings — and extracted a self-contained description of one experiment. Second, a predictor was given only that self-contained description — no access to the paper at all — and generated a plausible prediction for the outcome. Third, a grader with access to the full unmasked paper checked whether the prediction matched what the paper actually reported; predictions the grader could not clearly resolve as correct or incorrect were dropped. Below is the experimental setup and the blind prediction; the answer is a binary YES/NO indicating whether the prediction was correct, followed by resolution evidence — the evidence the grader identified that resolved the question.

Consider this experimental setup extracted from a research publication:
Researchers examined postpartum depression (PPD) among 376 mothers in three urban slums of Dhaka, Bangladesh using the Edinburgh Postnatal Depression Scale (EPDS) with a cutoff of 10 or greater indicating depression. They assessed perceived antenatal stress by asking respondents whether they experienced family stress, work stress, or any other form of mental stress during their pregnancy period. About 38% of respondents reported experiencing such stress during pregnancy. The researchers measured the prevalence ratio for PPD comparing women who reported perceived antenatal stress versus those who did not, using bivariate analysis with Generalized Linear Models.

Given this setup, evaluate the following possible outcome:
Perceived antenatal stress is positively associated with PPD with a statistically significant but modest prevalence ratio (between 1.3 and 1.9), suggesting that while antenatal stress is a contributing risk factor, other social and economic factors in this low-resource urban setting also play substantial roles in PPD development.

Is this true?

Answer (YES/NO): NO